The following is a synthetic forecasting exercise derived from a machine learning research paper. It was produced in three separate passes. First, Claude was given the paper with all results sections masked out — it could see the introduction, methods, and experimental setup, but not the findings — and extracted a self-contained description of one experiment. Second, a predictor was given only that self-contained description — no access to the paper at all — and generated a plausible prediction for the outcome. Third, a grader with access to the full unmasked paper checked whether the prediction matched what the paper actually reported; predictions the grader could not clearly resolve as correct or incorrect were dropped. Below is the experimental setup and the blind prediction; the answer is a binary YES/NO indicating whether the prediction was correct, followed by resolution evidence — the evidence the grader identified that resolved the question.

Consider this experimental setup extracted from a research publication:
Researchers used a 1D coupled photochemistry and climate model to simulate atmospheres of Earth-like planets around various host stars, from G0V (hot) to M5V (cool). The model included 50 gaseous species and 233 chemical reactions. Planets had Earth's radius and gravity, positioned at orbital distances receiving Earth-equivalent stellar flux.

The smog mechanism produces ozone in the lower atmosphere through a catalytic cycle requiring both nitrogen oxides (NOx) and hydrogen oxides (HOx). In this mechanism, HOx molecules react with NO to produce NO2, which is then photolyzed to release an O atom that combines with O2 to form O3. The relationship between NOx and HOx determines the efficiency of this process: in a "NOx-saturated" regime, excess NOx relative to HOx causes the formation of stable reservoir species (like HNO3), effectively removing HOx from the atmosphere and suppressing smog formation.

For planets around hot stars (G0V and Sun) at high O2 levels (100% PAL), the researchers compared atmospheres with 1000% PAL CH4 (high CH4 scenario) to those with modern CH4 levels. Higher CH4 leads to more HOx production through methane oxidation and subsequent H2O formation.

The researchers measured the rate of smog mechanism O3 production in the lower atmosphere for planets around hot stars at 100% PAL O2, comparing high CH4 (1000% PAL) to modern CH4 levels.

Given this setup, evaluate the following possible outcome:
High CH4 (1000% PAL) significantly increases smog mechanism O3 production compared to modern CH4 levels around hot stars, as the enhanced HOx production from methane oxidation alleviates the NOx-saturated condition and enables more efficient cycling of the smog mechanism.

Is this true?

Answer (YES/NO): YES